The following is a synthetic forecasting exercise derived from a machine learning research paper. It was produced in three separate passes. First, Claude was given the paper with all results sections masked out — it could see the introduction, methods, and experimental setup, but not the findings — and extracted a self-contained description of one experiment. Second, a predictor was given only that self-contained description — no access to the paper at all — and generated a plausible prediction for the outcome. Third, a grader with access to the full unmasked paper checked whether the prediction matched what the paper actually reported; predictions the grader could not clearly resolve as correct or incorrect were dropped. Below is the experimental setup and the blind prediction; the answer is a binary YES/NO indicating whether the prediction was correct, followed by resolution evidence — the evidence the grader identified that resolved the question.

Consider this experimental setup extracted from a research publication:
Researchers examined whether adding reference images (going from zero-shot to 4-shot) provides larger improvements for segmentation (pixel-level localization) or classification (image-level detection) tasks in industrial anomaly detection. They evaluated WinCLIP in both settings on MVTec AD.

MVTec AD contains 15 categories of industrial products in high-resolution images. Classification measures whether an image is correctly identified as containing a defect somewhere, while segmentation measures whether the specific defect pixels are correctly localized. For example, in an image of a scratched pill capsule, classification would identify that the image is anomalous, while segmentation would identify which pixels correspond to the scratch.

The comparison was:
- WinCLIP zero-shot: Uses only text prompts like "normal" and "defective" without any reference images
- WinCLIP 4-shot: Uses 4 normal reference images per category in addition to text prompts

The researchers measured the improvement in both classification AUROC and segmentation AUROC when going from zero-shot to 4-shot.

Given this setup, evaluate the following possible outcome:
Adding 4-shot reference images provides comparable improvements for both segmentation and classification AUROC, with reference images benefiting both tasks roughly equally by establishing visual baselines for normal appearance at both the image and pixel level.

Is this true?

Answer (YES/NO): NO